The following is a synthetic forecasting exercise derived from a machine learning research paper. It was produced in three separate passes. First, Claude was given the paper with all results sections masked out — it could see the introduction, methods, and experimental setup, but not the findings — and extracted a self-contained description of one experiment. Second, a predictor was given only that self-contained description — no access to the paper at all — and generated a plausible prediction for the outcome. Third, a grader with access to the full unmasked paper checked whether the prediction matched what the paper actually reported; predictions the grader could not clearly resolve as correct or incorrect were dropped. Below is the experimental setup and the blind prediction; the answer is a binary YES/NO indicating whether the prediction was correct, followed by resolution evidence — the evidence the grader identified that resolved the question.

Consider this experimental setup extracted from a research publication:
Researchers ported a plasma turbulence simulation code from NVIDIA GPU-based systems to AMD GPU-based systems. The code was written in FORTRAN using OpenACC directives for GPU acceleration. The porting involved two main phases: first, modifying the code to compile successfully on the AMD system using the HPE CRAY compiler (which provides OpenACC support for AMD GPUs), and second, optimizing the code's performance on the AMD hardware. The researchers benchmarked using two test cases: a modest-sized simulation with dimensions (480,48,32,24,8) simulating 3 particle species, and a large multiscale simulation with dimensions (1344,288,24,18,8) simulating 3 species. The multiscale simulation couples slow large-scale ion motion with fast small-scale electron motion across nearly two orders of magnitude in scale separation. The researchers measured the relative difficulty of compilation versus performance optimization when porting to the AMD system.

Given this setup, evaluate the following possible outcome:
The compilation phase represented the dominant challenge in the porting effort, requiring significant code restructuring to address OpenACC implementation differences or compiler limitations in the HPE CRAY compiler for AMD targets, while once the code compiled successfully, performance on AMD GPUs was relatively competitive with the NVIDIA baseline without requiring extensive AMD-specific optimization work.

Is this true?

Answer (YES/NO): NO